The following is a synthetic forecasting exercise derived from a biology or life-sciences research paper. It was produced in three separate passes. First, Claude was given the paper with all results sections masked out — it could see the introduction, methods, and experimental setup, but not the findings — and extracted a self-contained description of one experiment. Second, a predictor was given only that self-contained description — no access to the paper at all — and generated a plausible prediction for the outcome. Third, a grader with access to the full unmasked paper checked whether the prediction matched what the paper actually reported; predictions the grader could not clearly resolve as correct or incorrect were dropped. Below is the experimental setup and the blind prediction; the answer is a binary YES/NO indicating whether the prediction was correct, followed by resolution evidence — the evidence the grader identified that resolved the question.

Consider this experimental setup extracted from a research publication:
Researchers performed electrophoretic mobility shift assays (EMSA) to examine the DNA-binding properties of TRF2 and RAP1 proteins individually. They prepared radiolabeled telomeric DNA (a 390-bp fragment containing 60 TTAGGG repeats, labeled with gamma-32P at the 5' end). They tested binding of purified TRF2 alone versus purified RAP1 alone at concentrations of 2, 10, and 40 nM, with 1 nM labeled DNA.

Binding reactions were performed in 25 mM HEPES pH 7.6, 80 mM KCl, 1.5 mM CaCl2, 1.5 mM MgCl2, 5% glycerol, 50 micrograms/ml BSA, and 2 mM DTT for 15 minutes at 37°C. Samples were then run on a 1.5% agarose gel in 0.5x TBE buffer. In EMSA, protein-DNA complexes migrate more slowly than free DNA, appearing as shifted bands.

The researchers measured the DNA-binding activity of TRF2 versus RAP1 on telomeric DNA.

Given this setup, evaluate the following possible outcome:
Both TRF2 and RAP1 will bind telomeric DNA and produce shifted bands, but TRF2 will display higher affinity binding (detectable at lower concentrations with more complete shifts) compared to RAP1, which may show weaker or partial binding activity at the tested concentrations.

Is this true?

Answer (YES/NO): NO